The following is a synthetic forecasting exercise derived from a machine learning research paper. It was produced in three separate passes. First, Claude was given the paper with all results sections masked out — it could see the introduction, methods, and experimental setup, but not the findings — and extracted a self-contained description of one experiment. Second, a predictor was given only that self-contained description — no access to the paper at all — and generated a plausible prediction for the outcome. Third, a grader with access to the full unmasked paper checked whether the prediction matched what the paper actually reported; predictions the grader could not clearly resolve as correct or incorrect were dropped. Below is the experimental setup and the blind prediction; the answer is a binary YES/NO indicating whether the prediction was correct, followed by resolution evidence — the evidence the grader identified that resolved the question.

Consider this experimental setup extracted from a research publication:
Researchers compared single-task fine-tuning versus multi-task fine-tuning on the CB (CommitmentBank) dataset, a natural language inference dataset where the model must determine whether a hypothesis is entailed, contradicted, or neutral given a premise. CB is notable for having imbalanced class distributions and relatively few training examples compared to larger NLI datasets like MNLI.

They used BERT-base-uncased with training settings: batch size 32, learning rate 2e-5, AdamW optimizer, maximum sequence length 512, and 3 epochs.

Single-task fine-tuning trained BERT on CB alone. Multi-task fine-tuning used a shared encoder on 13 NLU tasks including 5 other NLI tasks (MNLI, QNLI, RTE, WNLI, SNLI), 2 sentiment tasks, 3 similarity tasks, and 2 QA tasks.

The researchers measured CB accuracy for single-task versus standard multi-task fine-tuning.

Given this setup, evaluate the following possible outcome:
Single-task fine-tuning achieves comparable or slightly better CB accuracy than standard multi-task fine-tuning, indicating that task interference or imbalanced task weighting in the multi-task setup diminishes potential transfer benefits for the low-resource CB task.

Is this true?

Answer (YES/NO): NO